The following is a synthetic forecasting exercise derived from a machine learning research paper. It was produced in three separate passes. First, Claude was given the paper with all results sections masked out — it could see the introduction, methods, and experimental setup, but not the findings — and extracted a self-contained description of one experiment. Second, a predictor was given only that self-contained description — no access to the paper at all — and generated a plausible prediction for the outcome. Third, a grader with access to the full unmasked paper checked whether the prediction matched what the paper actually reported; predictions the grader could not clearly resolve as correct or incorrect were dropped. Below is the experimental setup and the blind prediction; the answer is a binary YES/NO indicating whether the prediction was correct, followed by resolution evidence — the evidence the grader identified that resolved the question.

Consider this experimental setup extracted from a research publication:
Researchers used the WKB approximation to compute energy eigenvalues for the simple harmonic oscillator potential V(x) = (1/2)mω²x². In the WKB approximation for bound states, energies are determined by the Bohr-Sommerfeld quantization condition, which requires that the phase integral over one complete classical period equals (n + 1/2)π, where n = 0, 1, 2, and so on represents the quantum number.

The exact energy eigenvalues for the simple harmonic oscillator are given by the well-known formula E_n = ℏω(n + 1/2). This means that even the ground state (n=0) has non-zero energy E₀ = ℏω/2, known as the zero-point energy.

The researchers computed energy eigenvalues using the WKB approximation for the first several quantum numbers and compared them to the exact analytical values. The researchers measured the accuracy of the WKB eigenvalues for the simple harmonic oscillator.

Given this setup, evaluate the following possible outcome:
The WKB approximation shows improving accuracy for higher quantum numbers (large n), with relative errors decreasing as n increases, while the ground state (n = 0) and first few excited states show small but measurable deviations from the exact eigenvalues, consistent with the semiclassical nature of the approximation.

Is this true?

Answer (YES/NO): NO